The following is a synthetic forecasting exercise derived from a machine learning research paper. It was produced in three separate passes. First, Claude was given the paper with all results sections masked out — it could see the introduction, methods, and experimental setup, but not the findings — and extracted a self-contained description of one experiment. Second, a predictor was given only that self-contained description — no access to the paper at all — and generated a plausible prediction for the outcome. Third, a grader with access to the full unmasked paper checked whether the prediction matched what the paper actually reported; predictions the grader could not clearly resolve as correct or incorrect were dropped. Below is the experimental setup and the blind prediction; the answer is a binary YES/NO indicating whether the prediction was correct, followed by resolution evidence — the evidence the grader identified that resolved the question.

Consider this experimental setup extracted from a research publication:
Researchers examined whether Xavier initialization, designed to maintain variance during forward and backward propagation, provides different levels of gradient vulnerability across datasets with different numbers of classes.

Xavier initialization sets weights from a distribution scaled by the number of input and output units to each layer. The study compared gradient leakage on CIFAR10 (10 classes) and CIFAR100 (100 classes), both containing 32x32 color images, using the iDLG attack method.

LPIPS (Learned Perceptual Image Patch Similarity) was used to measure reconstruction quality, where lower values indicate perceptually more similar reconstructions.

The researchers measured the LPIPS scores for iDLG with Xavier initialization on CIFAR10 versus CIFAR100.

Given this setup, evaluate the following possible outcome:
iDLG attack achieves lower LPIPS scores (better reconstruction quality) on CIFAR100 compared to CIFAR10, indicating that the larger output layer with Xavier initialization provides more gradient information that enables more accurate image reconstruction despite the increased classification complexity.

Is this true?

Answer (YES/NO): NO